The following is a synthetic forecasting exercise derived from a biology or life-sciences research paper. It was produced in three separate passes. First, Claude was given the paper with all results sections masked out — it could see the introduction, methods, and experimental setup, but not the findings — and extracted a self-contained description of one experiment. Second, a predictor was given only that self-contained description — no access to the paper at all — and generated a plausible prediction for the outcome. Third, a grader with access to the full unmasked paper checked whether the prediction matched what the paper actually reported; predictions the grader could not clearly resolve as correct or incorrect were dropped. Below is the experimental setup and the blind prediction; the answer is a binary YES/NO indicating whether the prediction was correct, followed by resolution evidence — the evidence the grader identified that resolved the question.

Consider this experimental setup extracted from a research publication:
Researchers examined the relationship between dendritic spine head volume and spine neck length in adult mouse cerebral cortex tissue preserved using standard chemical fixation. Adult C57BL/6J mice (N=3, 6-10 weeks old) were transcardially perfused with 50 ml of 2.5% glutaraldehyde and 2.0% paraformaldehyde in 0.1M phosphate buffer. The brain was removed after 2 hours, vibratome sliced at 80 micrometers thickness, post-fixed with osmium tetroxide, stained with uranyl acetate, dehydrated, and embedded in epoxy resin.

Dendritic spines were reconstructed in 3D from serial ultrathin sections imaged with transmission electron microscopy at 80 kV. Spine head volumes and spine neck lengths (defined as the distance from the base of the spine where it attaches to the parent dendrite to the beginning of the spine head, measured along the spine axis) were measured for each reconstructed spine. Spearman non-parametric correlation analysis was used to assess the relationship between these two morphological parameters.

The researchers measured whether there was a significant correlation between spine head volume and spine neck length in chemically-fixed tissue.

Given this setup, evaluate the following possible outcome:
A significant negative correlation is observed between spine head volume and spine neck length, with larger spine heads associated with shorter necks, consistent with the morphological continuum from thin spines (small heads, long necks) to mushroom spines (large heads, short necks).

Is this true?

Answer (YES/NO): NO